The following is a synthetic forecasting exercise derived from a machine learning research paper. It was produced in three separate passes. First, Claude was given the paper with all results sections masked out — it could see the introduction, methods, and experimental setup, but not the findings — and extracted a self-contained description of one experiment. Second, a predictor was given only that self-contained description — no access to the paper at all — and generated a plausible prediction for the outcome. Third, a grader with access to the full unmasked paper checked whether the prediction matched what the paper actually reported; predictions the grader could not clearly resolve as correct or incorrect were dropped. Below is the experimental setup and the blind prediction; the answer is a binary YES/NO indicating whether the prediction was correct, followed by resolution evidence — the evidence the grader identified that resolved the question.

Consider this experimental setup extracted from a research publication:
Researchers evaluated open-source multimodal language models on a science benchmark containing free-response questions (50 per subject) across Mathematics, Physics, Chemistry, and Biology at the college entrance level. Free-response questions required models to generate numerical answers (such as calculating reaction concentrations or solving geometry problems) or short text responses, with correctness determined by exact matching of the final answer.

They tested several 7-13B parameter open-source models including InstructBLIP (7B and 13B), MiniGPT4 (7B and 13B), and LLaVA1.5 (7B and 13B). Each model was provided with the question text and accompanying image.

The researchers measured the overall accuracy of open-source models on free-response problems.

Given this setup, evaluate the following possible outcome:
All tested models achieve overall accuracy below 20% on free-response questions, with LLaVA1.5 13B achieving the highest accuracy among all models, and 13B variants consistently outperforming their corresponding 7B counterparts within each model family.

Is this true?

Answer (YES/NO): NO